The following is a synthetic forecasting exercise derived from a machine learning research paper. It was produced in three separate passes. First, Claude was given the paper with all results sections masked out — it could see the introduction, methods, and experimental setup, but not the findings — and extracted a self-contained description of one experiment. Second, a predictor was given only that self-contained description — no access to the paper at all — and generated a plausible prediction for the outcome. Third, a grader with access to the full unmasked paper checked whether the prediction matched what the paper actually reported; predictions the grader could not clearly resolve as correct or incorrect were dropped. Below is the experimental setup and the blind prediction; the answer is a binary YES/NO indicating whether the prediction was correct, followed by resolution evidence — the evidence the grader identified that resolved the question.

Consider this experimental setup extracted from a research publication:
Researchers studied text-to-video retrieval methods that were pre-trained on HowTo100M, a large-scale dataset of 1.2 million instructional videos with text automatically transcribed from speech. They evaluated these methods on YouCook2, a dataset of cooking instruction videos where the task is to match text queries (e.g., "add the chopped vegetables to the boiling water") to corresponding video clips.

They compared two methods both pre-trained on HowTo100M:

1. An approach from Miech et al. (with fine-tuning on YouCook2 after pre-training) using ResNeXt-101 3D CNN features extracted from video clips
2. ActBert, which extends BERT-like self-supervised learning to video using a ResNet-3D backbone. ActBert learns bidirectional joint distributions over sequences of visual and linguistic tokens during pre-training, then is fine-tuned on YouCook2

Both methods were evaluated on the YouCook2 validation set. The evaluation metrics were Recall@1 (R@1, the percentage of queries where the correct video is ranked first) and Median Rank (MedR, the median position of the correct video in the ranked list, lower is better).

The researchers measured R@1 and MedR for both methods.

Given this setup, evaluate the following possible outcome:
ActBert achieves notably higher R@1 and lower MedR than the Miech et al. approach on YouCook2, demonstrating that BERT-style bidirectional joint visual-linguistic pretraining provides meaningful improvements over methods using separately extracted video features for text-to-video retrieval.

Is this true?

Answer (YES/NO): YES